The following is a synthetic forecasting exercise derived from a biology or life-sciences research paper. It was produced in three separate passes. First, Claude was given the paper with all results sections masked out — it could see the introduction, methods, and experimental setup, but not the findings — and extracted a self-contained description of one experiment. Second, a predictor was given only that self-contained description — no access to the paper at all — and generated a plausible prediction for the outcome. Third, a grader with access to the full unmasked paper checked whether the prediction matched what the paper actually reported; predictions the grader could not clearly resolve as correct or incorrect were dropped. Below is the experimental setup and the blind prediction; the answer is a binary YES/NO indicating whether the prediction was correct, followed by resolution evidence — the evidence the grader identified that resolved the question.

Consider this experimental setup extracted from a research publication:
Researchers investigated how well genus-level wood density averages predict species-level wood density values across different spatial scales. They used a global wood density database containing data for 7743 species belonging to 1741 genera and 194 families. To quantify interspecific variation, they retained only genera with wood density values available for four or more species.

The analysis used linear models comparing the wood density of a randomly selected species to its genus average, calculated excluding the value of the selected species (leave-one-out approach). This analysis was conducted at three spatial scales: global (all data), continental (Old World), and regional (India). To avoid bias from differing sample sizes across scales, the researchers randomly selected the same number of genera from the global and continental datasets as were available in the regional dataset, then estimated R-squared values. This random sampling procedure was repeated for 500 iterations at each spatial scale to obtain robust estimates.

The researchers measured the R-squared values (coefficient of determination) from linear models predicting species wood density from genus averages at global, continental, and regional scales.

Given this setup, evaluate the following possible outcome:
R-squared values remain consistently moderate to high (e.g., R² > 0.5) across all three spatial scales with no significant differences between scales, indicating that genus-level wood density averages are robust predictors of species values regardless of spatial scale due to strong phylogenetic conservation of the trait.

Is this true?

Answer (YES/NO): YES